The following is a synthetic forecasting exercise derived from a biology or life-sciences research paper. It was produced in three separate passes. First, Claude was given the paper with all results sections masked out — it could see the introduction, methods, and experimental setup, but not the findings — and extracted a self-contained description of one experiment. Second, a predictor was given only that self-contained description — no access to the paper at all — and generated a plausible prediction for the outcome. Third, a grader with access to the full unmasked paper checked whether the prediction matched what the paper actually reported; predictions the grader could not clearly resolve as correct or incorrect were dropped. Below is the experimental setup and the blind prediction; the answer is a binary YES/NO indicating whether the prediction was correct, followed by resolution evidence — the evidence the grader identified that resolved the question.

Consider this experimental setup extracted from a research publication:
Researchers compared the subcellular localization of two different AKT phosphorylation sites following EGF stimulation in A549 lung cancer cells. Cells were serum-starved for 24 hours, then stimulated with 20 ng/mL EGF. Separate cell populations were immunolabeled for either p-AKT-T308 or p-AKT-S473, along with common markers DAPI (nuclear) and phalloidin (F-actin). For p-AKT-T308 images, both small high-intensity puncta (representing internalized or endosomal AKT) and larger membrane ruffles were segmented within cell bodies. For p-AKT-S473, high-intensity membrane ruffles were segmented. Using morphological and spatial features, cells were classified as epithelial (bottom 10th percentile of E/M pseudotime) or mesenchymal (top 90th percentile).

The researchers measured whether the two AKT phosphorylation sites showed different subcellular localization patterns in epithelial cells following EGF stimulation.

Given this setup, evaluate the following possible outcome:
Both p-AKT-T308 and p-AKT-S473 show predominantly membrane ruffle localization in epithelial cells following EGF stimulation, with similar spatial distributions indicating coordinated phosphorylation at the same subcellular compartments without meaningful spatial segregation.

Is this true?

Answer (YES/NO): NO